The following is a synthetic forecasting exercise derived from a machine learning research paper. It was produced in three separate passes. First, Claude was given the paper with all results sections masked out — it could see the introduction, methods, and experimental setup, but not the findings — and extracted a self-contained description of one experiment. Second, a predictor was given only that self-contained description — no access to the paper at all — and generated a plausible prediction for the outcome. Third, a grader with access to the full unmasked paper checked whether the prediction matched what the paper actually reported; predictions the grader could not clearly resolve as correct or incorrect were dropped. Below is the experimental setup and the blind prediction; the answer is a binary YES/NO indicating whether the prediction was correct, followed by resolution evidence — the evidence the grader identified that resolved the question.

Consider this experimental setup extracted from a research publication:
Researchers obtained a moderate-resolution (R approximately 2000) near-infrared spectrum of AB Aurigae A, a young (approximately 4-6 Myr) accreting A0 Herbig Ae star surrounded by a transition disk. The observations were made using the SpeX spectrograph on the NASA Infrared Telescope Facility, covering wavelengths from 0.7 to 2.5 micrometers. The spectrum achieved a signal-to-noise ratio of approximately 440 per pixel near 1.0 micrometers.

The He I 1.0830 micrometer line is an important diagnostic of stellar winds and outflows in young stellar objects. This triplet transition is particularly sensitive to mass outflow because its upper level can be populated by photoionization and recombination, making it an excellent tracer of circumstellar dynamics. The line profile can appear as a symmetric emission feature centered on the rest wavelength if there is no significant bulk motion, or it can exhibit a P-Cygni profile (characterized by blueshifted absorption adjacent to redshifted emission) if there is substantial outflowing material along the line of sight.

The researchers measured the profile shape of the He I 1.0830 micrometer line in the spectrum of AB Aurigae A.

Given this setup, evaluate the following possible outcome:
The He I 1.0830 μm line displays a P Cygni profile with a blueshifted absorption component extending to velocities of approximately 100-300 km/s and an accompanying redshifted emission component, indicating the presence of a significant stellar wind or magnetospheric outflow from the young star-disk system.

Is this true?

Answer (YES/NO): NO